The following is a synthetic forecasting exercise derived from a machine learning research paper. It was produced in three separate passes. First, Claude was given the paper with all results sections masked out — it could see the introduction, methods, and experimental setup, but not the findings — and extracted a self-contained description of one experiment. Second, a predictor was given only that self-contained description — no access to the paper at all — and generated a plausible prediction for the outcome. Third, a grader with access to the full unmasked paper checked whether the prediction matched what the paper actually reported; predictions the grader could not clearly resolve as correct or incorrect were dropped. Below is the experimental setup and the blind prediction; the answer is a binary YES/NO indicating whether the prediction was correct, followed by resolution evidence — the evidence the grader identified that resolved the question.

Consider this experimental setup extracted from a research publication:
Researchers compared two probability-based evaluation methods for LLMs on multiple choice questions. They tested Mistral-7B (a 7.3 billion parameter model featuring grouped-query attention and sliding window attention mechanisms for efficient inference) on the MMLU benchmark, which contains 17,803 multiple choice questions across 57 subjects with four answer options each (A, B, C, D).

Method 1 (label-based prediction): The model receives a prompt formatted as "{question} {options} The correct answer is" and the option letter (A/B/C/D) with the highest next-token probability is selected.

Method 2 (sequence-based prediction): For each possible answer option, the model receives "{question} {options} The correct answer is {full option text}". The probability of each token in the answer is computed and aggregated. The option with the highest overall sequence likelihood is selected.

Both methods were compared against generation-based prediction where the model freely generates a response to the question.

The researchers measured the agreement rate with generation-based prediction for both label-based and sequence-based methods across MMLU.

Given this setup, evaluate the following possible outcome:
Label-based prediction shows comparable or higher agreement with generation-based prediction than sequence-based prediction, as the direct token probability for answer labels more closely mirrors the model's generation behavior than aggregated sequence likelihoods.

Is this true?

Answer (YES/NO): NO